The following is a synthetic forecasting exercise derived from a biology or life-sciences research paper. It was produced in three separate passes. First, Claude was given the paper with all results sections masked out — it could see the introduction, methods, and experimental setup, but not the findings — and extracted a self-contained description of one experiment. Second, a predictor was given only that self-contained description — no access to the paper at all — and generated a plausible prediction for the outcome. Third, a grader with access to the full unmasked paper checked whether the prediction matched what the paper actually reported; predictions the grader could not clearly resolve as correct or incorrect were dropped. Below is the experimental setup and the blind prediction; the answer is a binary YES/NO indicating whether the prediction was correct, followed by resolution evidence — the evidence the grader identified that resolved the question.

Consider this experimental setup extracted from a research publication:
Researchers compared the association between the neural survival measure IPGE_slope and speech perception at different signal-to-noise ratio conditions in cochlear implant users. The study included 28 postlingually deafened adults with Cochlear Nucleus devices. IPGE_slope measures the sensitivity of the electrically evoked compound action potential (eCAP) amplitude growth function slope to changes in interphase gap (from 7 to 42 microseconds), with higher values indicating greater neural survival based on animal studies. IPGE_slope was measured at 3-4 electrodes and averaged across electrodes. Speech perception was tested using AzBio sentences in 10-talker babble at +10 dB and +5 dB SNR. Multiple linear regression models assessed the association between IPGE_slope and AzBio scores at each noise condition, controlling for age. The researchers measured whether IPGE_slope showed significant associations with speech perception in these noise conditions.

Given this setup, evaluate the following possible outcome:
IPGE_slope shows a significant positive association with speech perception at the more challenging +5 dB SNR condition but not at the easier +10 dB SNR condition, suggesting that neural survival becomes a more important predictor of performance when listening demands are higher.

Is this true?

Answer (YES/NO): NO